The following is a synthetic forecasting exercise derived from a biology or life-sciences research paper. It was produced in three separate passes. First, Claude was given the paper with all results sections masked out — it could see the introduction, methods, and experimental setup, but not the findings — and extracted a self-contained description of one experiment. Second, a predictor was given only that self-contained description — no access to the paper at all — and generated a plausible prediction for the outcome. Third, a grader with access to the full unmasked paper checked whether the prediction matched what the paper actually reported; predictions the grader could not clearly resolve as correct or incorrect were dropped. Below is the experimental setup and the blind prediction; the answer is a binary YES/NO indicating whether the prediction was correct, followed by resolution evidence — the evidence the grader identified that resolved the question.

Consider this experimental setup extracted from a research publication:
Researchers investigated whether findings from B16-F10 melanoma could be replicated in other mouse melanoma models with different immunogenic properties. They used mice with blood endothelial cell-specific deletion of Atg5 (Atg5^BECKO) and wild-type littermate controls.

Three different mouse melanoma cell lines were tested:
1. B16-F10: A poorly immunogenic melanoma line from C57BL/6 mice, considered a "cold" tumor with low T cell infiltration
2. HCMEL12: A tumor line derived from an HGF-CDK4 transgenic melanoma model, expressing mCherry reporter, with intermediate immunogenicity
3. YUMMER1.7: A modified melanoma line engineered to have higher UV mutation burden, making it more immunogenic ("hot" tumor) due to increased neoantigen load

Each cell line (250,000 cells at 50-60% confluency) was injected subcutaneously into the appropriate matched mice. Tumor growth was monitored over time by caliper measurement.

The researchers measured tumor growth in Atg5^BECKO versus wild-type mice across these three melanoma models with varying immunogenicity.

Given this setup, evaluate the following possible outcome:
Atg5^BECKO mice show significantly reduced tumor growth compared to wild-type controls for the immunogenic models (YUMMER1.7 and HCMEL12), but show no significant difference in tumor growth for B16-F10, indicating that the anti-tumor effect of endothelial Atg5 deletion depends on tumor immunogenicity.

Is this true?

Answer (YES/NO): NO